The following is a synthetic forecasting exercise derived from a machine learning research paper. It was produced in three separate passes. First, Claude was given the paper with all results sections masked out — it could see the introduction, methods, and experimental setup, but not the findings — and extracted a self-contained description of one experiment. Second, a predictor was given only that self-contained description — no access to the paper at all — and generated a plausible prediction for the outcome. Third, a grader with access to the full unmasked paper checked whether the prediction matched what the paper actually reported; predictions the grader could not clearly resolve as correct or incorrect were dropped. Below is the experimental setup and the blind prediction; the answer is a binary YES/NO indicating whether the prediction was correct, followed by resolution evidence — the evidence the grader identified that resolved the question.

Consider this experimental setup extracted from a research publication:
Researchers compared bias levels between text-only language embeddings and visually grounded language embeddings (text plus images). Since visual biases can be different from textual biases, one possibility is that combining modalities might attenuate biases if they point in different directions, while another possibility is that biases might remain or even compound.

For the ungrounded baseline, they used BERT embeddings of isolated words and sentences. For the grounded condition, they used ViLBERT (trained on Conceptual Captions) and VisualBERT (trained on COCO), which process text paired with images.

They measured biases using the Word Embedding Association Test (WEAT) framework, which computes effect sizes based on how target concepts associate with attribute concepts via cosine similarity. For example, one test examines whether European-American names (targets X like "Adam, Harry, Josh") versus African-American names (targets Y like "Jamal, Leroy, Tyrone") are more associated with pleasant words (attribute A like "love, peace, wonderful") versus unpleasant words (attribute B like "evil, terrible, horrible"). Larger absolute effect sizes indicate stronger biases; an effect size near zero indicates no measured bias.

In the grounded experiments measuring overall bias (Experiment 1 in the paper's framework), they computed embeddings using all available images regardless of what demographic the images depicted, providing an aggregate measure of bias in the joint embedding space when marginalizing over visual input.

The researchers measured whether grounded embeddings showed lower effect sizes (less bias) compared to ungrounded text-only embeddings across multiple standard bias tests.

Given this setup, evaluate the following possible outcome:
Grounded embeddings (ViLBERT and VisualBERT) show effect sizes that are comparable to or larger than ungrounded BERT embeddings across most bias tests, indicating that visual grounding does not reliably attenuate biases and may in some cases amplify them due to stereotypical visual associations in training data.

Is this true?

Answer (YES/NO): YES